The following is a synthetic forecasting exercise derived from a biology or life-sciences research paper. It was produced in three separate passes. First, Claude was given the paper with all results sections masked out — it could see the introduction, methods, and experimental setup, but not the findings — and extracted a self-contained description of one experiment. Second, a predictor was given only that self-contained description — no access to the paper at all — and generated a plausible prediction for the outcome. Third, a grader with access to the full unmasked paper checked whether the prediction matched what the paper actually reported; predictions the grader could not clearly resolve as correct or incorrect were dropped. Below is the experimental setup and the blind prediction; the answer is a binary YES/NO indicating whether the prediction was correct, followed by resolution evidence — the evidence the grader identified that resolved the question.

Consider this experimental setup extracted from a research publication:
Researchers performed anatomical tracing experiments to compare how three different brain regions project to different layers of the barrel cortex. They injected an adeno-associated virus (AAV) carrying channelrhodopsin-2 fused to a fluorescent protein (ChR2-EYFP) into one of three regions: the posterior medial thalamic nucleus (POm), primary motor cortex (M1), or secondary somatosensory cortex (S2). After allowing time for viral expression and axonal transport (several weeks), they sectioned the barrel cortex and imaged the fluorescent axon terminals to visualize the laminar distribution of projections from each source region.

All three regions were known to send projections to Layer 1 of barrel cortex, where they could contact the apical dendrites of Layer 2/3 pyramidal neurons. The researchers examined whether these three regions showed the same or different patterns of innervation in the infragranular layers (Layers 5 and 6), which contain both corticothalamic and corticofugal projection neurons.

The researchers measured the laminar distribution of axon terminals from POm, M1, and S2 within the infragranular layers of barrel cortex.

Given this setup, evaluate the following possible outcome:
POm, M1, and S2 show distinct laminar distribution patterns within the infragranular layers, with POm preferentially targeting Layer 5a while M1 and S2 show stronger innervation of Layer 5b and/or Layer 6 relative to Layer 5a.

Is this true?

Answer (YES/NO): YES